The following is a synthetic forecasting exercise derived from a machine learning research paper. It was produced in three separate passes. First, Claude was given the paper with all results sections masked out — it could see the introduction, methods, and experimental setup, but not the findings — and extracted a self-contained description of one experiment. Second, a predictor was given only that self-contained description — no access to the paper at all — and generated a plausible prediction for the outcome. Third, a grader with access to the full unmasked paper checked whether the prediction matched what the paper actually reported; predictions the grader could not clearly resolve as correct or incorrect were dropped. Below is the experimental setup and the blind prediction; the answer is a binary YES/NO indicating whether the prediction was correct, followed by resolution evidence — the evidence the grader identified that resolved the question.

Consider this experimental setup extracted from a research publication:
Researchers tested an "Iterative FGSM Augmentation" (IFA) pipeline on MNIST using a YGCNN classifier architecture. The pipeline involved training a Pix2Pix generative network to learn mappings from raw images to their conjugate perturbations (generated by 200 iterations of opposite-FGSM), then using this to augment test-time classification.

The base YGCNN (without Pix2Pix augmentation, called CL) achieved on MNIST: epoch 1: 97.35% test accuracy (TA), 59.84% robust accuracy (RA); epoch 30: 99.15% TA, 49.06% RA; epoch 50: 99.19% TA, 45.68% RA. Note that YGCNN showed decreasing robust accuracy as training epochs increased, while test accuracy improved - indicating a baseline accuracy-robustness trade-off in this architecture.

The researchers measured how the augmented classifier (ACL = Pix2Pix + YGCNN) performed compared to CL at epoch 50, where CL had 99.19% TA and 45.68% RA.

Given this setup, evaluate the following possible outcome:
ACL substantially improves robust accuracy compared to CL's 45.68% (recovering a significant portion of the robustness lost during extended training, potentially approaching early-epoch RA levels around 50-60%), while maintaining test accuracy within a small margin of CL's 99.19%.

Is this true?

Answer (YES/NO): NO